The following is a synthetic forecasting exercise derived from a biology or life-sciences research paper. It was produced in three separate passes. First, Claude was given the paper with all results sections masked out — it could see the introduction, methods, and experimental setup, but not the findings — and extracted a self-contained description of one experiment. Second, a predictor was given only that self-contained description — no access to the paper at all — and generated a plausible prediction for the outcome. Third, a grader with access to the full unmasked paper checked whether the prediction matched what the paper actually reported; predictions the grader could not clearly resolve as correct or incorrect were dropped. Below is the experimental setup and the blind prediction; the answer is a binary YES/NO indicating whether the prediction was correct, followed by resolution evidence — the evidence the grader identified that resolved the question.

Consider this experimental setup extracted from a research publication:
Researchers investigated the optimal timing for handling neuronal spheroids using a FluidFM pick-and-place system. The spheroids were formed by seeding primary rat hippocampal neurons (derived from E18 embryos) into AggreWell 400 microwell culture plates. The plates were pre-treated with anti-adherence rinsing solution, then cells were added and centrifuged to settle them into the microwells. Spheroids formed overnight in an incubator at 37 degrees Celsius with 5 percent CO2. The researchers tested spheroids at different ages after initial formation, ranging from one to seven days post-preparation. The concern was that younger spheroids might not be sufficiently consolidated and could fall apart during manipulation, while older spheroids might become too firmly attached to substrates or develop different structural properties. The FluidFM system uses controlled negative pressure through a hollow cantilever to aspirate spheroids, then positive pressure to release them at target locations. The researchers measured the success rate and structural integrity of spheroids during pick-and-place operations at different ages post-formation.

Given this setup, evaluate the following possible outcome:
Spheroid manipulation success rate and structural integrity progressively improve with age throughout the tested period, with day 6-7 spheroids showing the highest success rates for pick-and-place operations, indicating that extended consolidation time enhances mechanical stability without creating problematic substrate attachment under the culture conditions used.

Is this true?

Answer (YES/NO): NO